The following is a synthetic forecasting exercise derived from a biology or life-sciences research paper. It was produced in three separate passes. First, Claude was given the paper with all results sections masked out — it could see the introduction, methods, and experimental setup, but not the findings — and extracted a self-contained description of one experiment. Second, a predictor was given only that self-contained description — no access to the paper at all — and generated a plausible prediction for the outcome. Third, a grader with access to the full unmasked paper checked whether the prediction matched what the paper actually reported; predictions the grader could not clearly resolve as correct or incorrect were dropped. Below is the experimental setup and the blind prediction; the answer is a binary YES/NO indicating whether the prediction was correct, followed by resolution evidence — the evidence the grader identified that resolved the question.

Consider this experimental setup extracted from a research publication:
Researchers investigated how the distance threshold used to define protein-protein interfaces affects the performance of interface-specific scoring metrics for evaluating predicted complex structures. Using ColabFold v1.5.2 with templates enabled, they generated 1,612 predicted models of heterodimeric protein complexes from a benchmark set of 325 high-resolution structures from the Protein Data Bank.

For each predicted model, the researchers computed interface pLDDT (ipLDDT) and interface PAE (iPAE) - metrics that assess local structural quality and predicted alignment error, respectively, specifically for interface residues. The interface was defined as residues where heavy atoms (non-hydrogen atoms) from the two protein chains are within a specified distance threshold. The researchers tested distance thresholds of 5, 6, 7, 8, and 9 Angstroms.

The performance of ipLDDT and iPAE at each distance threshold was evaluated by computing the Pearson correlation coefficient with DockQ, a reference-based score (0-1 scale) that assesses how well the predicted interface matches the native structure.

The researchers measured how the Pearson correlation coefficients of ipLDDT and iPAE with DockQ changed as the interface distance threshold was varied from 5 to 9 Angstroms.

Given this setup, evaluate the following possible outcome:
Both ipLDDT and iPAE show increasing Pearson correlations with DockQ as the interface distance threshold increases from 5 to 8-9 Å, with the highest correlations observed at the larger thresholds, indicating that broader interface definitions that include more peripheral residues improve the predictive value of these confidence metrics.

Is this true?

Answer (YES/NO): NO